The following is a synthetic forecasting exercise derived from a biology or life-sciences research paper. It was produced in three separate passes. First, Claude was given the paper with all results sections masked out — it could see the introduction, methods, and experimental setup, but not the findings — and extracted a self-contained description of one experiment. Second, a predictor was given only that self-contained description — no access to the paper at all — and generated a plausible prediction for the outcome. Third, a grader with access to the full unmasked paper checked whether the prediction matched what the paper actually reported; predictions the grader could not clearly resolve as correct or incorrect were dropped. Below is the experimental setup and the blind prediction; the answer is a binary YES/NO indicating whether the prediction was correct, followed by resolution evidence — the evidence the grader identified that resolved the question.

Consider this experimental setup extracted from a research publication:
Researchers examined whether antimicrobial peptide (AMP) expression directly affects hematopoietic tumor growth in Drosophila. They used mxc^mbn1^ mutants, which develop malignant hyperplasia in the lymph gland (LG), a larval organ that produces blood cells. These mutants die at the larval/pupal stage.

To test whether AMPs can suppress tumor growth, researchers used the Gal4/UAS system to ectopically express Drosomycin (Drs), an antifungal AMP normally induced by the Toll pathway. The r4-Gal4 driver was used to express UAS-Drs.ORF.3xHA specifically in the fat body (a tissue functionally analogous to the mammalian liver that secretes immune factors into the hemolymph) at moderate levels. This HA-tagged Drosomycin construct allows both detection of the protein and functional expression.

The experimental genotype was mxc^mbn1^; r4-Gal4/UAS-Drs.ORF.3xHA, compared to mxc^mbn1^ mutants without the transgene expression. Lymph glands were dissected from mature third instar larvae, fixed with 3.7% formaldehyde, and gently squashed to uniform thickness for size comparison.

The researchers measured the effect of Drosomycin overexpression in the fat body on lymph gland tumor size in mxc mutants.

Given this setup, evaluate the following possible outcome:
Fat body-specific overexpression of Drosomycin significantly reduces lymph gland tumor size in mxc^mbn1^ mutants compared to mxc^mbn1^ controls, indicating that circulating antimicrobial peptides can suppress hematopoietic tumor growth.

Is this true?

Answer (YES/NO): YES